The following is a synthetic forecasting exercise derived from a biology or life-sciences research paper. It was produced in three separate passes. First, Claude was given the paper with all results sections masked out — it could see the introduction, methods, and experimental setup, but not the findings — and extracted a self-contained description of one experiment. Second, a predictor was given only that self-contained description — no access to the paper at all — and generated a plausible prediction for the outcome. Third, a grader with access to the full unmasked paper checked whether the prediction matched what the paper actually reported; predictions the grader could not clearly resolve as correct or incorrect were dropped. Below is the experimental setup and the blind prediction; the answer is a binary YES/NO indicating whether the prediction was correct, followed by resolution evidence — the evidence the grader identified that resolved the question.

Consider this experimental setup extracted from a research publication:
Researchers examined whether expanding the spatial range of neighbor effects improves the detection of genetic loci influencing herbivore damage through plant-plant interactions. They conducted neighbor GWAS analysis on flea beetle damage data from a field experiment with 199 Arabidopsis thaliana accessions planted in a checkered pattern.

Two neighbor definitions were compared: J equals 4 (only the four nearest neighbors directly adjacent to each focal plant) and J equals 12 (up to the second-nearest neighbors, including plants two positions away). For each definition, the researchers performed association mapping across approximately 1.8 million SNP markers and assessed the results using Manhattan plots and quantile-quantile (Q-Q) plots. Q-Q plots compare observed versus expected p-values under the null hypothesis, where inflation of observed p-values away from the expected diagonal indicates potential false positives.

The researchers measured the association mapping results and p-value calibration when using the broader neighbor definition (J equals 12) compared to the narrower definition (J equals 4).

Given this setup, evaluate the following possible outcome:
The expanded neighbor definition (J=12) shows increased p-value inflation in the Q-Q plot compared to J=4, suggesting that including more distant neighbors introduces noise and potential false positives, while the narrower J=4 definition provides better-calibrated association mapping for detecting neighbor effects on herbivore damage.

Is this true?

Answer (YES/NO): YES